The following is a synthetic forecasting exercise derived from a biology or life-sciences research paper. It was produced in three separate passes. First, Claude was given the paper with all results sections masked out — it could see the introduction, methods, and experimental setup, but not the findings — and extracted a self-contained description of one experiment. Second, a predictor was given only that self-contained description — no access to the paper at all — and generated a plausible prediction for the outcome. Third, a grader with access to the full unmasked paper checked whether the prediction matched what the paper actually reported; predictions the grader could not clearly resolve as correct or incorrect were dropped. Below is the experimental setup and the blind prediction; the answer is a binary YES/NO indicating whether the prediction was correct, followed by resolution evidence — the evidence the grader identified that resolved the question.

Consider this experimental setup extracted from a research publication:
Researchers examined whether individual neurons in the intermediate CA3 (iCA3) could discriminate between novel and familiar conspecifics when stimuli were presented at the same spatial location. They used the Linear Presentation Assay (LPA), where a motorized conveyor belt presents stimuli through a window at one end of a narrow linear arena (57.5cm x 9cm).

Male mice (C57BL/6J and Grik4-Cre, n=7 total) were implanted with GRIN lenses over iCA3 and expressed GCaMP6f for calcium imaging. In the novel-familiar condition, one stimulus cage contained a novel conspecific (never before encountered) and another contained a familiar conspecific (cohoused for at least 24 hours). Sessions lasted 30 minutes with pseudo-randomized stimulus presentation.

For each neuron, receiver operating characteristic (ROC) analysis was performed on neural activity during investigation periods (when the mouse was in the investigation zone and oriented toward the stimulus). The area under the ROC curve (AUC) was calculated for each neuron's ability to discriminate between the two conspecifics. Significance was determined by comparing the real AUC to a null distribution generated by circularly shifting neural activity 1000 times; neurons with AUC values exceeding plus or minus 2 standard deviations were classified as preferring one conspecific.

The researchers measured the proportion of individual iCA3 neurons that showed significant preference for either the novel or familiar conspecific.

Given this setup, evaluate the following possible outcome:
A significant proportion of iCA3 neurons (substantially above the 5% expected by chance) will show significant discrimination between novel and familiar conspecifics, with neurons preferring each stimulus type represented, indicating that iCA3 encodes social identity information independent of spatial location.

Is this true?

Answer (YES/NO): YES